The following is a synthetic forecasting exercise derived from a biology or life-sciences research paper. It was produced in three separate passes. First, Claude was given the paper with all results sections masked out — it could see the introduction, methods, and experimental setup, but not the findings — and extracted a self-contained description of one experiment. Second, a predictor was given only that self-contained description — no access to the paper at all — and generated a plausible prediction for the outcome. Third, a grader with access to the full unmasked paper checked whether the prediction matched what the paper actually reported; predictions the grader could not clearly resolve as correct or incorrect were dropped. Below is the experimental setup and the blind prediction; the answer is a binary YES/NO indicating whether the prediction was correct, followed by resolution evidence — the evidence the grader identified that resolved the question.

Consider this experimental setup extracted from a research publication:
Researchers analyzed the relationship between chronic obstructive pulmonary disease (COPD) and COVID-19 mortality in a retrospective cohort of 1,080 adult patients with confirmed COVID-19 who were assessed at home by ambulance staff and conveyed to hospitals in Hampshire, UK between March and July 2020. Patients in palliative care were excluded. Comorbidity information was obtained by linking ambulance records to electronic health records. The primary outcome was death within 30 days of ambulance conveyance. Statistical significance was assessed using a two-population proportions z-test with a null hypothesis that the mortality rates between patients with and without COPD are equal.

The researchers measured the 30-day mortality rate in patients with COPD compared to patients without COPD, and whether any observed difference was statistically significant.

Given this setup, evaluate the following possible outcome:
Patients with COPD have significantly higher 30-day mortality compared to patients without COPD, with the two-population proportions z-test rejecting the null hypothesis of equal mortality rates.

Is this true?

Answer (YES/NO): NO